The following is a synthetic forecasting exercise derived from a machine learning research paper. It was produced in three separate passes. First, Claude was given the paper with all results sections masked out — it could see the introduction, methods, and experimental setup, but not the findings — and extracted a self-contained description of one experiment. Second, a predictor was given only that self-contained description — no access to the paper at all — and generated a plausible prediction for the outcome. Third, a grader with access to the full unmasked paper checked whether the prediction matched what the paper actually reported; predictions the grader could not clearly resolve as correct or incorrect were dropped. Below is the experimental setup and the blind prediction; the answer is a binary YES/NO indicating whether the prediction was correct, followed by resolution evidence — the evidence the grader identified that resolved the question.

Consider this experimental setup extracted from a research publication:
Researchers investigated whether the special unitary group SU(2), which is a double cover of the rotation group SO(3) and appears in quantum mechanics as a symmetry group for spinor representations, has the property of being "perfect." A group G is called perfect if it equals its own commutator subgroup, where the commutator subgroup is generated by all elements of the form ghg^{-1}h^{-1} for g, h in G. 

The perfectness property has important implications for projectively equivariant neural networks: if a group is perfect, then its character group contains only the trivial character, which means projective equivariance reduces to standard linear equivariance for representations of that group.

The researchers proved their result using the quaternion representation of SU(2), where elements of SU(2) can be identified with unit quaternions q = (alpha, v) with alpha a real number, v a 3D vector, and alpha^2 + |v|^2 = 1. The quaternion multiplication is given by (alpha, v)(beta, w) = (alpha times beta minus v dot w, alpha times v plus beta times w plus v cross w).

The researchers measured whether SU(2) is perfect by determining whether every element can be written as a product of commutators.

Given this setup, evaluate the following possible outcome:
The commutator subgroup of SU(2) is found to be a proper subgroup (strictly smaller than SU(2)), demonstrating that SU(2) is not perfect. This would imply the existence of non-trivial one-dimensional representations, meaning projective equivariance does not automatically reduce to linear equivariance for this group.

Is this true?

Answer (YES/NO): NO